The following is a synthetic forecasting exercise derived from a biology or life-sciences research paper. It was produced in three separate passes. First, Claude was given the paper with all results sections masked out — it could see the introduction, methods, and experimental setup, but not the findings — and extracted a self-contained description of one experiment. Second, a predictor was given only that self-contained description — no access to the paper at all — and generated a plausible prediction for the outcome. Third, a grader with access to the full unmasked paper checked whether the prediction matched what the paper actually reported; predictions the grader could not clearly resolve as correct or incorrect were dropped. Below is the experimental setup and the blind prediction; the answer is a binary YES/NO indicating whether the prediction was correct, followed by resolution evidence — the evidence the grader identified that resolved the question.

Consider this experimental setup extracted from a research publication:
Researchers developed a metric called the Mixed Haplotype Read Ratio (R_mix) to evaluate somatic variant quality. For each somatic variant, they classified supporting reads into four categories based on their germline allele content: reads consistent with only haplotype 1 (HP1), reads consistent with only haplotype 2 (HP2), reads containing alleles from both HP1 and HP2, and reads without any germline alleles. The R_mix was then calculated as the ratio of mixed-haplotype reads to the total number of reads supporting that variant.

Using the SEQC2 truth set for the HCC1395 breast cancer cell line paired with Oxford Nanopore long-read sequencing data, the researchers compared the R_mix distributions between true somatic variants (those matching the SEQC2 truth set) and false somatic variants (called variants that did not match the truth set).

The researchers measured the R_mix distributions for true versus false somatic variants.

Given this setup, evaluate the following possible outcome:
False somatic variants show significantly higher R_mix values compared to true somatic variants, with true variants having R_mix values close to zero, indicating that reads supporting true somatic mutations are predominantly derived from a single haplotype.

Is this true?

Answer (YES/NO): YES